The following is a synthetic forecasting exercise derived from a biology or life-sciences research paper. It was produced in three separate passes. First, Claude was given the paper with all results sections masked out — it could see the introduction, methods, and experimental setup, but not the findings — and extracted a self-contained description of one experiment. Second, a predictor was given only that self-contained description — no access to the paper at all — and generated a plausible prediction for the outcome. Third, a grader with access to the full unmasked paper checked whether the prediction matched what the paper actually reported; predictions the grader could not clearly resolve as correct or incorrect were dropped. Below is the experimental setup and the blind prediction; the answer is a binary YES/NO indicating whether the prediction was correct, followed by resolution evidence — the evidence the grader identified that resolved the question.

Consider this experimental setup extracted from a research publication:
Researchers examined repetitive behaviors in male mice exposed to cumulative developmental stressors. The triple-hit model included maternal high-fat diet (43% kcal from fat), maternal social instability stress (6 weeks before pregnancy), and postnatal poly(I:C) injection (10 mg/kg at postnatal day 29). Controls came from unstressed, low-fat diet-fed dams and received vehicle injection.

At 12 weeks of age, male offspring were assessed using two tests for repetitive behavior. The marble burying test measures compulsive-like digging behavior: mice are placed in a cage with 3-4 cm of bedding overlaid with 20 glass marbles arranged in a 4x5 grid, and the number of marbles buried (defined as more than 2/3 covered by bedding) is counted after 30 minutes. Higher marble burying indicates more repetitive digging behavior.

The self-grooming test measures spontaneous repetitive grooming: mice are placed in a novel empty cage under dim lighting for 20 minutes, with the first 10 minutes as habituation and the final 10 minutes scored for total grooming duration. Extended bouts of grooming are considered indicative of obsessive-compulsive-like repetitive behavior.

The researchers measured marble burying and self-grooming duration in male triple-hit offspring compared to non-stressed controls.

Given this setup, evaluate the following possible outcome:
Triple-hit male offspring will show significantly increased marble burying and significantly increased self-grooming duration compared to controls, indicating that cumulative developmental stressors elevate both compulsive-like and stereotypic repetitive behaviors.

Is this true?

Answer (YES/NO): NO